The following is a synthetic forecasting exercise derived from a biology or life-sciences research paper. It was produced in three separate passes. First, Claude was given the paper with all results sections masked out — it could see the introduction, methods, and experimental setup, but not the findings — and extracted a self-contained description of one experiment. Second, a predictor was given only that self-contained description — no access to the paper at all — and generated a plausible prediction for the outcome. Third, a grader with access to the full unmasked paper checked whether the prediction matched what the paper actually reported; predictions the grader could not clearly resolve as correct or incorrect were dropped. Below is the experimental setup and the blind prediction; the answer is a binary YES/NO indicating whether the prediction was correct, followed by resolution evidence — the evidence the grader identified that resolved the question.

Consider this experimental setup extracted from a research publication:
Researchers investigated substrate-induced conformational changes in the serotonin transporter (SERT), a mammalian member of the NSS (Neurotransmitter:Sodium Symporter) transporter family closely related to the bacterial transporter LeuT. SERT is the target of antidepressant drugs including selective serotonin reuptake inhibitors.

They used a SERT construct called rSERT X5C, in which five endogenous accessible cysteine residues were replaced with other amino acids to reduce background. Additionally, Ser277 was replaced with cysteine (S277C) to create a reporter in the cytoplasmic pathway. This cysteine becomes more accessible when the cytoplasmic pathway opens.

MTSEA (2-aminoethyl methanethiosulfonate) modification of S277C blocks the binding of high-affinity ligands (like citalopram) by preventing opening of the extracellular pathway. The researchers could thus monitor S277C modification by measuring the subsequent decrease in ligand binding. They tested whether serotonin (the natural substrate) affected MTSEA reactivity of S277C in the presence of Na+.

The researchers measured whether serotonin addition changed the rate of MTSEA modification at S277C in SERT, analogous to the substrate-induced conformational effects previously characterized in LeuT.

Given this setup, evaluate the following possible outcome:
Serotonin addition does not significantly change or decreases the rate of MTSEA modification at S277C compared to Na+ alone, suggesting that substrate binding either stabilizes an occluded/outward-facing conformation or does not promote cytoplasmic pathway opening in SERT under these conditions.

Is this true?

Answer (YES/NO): NO